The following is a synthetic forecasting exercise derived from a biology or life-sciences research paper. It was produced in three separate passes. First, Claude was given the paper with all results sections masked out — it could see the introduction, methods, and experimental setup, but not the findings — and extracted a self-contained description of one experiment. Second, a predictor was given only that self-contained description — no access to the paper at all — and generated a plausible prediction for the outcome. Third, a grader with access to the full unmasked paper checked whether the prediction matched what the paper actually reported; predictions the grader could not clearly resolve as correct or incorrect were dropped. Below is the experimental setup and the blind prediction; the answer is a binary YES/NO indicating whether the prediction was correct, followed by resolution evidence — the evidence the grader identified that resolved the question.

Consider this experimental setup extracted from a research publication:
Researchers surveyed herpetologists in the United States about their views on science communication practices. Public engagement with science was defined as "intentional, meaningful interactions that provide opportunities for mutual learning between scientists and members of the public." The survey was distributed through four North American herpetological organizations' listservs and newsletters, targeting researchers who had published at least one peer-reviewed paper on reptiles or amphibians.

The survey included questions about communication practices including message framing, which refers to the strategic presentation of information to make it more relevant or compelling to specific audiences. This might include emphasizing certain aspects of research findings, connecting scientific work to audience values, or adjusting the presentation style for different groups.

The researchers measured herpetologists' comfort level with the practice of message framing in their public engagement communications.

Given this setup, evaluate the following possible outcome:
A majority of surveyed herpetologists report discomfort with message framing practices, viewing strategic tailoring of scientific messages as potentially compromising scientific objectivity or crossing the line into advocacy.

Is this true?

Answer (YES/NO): NO